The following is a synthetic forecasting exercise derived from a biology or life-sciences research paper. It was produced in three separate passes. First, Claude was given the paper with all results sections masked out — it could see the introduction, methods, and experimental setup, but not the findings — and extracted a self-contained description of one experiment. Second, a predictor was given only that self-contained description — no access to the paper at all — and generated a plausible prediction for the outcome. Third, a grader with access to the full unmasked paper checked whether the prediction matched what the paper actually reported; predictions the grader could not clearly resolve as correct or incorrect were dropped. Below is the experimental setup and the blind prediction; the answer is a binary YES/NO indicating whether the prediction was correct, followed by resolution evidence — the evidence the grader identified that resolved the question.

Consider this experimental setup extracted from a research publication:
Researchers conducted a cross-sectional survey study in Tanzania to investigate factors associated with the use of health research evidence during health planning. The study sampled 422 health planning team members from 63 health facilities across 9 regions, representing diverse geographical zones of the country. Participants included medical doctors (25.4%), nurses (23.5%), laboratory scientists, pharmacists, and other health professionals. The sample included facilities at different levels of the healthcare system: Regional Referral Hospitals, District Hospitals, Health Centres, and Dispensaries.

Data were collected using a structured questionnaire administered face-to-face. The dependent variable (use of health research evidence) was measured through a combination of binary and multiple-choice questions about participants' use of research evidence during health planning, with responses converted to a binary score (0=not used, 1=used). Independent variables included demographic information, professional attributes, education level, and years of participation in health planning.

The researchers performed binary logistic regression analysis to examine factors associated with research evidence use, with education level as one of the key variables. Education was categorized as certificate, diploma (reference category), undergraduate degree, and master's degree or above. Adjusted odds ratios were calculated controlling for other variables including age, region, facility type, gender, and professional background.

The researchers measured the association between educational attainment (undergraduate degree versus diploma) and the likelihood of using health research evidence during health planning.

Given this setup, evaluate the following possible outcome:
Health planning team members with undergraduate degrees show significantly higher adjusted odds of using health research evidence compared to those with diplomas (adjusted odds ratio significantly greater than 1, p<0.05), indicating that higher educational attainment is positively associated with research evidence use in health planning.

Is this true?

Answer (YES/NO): YES